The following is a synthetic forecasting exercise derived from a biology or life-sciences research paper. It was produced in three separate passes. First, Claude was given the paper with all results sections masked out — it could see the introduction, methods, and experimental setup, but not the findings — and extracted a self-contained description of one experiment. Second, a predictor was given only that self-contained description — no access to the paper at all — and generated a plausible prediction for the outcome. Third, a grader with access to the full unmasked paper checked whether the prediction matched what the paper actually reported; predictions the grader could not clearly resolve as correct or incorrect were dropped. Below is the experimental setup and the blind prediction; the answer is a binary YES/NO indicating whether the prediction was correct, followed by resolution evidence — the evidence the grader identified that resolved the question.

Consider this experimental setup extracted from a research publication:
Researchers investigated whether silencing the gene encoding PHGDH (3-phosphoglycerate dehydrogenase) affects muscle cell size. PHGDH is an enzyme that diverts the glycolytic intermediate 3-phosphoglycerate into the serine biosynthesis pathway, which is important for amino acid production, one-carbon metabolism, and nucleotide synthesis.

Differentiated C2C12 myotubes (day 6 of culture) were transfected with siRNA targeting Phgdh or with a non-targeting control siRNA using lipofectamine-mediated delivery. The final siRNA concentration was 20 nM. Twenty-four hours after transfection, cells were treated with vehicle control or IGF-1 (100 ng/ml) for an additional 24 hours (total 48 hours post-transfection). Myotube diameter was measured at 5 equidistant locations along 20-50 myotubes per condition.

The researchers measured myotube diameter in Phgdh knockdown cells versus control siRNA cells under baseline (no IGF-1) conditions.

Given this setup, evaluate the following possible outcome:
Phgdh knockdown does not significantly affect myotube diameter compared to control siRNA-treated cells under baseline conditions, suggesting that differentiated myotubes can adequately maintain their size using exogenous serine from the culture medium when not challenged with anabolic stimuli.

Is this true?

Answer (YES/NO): NO